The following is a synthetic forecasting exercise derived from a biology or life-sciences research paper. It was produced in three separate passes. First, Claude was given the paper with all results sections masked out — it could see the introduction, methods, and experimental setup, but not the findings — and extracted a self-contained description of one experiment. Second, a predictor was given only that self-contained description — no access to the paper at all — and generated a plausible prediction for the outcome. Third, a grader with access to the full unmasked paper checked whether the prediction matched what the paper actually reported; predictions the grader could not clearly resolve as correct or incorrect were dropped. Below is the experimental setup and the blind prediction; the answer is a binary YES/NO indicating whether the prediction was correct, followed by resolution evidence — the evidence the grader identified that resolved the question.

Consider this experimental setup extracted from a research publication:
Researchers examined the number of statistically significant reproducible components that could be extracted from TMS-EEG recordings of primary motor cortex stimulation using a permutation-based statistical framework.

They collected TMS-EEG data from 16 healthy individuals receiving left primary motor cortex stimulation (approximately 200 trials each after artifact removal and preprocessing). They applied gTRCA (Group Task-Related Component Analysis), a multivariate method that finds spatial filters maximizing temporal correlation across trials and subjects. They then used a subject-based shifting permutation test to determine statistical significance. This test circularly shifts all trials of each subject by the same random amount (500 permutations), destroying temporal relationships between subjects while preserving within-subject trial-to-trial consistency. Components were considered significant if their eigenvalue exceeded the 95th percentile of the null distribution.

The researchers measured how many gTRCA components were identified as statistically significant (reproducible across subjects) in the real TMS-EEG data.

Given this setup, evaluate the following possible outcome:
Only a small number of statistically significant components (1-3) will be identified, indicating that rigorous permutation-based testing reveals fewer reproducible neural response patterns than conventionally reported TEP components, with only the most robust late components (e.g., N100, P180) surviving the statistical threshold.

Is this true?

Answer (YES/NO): NO